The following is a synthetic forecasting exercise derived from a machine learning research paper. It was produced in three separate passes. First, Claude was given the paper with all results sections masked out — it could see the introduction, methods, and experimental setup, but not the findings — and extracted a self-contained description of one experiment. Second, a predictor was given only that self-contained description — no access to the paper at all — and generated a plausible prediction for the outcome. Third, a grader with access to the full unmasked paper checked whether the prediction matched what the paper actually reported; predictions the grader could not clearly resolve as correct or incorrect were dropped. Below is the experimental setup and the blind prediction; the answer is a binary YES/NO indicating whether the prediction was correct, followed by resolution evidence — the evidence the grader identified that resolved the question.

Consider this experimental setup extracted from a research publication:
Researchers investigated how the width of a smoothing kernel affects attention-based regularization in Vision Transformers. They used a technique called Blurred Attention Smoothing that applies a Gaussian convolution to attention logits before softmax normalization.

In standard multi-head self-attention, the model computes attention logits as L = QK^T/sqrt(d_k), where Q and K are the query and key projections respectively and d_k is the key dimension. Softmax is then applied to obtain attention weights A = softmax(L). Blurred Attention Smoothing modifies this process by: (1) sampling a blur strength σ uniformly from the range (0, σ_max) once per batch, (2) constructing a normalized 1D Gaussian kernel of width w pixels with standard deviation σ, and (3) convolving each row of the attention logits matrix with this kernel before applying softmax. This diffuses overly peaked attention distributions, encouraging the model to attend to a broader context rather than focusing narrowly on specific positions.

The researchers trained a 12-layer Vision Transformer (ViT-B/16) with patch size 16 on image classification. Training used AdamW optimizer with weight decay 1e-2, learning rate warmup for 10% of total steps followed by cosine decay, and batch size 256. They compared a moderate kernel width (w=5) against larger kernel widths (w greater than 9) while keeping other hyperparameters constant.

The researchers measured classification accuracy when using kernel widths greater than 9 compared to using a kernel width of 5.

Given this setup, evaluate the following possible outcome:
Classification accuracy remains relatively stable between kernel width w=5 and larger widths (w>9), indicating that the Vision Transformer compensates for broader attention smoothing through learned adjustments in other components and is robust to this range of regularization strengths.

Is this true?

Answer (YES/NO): NO